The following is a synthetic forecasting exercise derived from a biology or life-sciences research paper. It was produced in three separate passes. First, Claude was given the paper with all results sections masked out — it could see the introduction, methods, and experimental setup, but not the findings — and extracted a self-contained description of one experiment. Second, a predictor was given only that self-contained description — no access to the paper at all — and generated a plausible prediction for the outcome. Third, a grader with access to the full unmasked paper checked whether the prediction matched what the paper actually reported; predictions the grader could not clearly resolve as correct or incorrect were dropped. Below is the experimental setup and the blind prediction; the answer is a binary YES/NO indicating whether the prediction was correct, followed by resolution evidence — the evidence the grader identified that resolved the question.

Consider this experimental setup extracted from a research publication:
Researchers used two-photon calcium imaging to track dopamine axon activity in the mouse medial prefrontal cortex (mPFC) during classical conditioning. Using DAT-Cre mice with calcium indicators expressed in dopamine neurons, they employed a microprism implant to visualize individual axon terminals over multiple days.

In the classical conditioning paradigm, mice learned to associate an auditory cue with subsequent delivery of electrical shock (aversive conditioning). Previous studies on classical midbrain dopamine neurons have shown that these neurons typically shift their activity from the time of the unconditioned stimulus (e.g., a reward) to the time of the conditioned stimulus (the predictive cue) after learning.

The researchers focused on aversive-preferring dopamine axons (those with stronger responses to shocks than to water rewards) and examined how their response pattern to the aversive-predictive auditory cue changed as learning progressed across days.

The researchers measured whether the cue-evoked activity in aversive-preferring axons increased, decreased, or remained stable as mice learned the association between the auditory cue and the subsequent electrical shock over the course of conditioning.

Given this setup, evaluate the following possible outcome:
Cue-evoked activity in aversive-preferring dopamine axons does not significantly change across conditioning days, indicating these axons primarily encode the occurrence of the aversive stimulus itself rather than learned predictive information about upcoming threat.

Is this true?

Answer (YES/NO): NO